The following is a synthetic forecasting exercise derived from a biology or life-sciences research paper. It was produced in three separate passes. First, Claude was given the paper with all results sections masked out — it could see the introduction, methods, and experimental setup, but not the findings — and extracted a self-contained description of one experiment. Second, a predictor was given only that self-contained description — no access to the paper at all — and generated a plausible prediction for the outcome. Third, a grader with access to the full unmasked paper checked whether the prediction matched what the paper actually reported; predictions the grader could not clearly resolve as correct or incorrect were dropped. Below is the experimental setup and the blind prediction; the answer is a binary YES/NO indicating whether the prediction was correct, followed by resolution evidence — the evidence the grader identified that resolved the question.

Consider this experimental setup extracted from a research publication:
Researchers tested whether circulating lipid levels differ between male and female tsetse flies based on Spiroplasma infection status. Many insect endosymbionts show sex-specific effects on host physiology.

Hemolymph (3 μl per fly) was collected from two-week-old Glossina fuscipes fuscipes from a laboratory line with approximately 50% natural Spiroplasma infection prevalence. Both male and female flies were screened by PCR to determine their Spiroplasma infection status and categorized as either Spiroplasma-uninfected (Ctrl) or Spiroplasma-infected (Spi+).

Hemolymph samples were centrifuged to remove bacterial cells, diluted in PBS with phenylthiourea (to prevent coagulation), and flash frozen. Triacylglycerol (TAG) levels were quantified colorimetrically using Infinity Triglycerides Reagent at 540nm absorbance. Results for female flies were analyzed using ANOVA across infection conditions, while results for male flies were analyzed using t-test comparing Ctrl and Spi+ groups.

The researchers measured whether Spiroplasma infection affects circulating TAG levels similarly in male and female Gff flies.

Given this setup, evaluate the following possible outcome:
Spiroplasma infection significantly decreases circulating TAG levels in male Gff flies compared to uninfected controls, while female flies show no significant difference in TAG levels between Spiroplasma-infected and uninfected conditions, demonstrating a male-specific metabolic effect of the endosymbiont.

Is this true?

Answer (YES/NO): NO